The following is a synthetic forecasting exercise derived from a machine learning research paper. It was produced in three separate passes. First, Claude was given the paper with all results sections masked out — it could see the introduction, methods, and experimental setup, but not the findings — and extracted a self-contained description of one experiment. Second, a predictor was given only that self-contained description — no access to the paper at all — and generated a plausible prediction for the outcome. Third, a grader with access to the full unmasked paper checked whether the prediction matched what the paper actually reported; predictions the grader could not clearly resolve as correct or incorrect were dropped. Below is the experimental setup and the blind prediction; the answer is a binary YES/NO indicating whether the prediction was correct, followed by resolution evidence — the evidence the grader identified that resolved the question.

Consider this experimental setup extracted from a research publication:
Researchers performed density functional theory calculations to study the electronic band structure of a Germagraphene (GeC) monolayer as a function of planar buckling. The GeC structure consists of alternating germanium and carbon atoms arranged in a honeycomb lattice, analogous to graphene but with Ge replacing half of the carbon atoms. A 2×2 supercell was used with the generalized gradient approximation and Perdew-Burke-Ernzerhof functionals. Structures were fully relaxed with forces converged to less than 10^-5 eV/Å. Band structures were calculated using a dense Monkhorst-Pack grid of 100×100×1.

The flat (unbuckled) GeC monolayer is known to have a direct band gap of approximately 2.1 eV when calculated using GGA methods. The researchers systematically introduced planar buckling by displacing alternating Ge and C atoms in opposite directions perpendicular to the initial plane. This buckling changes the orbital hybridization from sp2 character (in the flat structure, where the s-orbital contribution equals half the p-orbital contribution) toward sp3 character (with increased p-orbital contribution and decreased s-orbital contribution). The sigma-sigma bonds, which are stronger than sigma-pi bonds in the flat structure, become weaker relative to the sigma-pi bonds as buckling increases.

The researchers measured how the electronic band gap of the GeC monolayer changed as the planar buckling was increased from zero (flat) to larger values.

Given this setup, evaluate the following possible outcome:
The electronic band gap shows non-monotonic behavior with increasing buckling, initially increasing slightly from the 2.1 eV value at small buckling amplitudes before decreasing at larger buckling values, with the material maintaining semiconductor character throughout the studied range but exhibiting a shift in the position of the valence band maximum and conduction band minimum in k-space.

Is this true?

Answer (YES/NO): NO